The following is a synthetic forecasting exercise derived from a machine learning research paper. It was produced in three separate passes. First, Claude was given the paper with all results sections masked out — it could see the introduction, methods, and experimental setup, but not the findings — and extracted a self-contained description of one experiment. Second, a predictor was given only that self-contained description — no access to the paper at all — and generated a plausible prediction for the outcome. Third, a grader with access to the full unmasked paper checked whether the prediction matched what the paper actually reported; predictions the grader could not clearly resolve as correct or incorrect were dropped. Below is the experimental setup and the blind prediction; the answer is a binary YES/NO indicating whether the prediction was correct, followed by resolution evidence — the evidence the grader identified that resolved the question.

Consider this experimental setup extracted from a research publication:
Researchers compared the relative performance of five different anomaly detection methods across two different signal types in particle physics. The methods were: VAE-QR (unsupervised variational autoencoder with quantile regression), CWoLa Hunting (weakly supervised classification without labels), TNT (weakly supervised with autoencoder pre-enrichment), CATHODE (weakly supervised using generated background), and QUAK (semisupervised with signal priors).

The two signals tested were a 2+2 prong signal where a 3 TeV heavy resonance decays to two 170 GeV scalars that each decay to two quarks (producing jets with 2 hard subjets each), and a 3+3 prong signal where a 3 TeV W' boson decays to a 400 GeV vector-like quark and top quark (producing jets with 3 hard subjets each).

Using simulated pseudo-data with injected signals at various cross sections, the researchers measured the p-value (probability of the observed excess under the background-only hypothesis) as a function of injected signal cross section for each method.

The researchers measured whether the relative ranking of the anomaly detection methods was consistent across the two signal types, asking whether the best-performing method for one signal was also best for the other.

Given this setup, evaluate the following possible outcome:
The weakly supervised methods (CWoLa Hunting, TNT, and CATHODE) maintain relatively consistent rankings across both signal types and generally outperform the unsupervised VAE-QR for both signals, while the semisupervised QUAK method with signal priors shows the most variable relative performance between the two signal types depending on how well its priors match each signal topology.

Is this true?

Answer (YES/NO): NO